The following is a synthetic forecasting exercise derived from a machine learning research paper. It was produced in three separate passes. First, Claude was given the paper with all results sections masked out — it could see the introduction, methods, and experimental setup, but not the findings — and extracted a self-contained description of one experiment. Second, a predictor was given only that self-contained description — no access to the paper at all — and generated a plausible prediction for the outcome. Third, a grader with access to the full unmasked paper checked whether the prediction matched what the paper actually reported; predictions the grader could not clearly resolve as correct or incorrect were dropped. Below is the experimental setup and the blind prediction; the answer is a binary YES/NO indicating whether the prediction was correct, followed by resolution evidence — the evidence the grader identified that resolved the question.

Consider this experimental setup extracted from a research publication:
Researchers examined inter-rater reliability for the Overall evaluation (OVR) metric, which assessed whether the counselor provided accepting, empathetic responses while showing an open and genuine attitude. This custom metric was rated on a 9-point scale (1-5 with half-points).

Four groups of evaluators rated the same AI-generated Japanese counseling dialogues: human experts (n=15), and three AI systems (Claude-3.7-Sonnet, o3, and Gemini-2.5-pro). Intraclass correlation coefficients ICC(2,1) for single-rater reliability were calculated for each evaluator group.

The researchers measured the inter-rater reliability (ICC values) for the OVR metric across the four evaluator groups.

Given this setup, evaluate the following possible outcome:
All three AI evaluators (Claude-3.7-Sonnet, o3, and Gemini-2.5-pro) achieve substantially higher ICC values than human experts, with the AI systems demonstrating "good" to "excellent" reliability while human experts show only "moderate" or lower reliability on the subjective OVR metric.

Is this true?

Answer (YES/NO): NO